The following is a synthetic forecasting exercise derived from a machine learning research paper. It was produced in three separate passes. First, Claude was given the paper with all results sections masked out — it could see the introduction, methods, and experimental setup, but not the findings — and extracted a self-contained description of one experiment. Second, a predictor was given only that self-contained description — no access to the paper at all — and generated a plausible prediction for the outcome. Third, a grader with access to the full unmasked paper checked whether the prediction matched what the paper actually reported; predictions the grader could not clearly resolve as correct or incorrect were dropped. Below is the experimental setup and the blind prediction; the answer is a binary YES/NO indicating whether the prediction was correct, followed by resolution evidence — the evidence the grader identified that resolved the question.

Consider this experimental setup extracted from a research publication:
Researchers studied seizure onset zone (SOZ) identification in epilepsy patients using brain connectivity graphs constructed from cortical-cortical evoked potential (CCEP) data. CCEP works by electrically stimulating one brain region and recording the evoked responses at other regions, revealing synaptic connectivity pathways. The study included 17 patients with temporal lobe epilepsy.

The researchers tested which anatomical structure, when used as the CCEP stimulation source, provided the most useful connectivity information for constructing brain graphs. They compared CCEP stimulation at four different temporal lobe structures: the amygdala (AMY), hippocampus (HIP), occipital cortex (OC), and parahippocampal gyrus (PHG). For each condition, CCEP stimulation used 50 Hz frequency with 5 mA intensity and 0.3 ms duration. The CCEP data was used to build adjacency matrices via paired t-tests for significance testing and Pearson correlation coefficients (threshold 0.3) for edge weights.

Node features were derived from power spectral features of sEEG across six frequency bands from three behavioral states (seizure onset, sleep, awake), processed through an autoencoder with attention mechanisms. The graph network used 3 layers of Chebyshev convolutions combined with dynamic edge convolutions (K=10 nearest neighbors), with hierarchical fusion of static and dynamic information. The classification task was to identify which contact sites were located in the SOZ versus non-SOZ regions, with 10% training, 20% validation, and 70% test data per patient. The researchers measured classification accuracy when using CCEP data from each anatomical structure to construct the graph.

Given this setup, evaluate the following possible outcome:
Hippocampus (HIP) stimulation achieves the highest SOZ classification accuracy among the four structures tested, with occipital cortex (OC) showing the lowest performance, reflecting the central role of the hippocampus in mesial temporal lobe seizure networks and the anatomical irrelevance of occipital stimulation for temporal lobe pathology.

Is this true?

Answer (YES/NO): NO